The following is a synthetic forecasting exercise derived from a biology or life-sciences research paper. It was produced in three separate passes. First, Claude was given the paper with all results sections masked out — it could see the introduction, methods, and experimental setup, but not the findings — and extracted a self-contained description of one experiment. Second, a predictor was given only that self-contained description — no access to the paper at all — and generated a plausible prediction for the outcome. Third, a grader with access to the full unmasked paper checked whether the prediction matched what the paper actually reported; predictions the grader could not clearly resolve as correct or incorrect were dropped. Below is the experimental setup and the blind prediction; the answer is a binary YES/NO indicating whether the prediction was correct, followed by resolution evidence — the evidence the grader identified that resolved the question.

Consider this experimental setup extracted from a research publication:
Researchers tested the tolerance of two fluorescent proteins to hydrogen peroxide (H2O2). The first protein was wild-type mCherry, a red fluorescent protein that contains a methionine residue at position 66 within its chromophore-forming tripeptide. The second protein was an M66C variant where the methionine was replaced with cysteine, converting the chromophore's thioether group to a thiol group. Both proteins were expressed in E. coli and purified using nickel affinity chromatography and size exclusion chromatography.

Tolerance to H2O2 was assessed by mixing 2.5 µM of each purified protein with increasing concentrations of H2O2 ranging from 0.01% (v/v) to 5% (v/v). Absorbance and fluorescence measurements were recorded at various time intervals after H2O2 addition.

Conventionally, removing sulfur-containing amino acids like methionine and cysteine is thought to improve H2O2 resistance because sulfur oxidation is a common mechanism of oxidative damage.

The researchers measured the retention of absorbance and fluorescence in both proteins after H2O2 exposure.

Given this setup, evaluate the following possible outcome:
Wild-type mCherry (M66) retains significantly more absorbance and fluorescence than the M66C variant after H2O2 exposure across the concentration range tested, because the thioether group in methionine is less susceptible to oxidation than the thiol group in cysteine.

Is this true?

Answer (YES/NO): NO